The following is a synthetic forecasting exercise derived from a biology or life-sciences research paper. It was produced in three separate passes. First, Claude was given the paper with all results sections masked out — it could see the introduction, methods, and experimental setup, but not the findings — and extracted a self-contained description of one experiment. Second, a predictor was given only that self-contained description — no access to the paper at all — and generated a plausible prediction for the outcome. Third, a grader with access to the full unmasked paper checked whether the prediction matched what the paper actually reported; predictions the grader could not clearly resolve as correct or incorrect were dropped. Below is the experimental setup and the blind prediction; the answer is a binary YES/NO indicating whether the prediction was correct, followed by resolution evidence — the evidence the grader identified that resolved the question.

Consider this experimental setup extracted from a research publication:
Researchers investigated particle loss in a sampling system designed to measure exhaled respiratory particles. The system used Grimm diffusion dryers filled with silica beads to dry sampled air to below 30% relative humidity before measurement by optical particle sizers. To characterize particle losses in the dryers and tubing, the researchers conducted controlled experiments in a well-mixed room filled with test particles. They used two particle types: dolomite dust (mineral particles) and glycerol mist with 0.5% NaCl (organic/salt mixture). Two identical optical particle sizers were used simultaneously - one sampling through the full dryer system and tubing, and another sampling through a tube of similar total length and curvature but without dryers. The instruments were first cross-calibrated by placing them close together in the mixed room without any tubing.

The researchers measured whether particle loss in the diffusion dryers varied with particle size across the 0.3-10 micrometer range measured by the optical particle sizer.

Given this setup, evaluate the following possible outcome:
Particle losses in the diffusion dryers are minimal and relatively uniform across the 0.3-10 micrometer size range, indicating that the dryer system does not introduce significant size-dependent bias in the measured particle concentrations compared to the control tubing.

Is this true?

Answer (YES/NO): NO